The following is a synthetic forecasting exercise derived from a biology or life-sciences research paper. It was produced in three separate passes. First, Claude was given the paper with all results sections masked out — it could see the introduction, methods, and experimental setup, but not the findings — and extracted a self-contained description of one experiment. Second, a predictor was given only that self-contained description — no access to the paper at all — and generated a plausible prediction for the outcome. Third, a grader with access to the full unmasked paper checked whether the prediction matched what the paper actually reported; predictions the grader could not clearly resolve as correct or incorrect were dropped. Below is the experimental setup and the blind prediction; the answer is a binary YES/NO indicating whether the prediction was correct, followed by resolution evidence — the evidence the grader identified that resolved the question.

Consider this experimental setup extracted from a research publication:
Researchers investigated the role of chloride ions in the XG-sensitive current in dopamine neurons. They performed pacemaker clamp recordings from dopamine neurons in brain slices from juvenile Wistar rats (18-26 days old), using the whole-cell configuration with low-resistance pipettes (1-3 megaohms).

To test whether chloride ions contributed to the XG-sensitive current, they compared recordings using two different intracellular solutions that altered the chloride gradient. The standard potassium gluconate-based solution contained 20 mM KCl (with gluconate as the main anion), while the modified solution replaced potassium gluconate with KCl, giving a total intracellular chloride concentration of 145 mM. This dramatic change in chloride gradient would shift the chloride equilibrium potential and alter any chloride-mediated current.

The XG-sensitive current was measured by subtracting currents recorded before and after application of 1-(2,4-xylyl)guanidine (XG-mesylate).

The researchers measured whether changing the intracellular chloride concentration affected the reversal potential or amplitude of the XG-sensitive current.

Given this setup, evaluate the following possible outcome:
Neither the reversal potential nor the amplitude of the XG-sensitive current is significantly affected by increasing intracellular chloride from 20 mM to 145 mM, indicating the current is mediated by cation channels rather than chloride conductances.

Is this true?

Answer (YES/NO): NO